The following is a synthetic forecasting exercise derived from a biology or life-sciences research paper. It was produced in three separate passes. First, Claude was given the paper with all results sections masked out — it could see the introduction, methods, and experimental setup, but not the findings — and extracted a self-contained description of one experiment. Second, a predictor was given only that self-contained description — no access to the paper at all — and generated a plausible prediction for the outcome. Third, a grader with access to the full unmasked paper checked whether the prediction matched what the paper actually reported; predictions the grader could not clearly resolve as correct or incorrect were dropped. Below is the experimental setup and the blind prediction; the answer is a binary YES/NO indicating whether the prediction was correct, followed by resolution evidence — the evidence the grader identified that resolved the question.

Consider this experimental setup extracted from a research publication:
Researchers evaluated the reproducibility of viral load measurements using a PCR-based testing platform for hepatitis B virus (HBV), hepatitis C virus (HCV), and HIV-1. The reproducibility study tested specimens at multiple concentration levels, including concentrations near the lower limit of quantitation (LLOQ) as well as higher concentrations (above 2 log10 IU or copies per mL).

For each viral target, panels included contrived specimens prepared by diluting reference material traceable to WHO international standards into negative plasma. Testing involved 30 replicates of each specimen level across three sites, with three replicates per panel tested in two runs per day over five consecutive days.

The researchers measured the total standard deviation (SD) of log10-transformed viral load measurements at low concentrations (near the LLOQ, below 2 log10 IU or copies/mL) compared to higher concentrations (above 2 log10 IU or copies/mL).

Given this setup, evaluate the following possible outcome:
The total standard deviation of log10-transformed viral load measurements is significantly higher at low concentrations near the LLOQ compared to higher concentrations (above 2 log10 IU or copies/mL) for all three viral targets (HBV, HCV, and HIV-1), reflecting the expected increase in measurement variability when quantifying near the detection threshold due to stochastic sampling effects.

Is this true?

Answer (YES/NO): YES